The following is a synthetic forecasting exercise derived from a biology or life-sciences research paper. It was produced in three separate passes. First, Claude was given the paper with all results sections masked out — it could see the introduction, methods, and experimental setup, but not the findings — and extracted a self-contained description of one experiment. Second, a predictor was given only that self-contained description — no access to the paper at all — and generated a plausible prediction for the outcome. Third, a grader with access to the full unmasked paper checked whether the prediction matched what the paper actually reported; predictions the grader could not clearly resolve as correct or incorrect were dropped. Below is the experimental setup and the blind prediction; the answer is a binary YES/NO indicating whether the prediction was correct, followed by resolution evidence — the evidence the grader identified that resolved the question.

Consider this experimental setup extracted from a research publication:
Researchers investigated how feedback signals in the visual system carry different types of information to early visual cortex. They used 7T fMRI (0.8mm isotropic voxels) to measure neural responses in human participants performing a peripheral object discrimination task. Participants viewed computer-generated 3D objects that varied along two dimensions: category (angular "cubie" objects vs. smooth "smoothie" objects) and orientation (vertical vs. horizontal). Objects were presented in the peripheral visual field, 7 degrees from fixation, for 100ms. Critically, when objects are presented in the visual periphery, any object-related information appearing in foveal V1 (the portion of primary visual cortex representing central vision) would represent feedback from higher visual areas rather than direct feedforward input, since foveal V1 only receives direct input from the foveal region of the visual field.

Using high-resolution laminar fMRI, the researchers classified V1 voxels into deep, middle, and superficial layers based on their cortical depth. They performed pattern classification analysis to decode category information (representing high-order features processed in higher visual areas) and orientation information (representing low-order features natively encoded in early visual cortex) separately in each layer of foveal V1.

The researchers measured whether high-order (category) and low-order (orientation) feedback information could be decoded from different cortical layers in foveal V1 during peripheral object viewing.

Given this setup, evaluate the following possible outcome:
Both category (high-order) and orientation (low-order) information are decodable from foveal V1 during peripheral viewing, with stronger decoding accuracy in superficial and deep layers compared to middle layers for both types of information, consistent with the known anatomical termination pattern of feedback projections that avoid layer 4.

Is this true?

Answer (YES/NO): NO